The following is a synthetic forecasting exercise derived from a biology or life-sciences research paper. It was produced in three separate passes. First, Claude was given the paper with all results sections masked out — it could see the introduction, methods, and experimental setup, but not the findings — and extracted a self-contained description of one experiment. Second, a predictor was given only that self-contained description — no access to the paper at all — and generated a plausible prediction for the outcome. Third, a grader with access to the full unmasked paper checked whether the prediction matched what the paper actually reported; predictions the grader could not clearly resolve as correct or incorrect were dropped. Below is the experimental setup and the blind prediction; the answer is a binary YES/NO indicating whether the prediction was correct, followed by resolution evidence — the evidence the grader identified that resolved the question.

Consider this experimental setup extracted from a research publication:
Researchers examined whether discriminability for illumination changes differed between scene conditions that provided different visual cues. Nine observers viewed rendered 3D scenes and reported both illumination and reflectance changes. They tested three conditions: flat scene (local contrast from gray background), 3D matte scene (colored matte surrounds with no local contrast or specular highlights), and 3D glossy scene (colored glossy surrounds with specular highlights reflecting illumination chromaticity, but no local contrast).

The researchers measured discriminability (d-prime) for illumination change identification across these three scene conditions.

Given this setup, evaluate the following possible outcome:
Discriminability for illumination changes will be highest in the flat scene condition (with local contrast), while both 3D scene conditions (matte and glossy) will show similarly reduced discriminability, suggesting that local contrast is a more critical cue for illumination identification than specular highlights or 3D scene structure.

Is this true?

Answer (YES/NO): NO